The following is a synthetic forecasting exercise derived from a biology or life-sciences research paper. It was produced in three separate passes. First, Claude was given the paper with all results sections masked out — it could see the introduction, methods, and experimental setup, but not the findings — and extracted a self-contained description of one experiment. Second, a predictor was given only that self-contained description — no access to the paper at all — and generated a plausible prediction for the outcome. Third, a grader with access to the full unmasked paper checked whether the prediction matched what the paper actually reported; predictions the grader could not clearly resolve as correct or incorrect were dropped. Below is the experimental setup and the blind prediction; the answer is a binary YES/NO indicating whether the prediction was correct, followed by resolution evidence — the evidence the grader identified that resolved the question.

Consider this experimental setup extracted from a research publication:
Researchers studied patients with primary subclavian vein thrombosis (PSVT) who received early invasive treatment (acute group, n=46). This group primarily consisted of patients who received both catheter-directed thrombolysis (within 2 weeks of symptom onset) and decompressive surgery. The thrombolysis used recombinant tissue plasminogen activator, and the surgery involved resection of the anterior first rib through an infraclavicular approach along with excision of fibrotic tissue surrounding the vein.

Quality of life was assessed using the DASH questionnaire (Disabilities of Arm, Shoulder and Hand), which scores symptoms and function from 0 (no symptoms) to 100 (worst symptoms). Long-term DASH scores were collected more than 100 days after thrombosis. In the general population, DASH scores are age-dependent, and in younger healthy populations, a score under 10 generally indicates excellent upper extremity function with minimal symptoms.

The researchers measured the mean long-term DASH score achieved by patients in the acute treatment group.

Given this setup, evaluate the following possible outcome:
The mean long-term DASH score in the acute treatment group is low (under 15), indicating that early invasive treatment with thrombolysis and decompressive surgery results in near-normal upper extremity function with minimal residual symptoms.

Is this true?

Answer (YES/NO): YES